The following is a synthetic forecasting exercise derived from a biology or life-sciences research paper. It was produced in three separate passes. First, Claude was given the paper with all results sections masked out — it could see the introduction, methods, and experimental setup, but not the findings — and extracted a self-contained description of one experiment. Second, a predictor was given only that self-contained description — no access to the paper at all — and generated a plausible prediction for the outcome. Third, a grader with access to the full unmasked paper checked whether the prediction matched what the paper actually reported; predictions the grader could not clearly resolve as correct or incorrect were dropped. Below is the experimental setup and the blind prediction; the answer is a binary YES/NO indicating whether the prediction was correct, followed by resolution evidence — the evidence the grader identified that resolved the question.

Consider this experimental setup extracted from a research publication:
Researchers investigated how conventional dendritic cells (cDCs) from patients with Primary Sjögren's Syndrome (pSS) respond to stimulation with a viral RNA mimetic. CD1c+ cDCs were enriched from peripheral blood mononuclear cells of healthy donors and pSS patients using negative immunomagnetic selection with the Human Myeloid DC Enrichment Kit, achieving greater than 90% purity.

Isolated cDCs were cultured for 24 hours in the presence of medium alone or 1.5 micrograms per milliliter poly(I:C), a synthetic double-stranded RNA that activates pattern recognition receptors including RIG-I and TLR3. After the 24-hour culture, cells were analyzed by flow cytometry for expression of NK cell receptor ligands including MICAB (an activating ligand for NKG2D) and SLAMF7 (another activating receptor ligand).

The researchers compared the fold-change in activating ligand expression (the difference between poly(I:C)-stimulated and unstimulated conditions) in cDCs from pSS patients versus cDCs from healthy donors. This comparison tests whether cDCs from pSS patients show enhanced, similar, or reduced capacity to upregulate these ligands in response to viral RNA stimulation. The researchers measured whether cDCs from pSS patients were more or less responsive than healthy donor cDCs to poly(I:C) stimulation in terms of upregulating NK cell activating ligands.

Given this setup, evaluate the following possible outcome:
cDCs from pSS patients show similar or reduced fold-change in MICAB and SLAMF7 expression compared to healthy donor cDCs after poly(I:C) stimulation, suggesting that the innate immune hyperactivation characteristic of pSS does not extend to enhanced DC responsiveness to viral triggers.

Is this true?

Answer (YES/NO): NO